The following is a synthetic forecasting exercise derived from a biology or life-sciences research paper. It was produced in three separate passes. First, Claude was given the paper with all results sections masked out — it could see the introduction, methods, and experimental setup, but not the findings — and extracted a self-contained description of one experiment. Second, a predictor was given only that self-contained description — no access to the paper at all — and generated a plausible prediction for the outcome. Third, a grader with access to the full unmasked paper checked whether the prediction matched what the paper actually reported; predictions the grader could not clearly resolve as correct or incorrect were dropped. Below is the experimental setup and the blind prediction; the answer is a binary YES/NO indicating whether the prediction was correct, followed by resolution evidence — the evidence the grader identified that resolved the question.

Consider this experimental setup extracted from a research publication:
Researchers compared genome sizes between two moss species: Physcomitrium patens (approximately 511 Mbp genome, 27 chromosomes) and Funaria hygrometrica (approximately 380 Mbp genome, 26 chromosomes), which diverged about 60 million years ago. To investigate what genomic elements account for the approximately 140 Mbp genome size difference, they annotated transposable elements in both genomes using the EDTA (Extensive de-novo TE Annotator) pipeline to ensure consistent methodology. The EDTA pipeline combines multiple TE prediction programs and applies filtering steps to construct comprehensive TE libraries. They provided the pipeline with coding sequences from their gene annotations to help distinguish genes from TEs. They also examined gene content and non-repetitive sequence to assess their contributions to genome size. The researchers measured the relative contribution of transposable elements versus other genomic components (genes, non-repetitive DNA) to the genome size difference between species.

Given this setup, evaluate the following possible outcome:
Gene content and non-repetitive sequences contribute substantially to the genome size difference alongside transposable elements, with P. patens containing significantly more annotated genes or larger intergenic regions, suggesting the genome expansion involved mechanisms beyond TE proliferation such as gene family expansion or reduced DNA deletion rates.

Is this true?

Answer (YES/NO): NO